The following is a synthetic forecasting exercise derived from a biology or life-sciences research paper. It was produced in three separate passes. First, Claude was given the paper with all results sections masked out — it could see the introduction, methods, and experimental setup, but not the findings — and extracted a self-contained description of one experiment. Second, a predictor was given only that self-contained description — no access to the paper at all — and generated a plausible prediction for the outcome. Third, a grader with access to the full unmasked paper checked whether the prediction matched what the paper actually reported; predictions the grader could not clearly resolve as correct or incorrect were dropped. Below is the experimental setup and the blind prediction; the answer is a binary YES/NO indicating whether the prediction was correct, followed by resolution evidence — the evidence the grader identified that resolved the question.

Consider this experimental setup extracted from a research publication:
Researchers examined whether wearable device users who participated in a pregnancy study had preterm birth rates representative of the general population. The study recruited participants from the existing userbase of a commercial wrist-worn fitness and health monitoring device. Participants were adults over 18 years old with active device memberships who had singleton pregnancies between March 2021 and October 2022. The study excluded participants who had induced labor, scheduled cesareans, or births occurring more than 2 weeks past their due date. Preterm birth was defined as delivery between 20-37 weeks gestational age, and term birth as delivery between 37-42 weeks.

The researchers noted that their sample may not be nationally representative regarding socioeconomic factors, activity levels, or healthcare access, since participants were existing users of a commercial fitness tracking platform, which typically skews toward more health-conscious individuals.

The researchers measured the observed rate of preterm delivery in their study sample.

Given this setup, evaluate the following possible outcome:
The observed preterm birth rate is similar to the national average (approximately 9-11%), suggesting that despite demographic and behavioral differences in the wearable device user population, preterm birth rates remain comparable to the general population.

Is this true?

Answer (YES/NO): NO